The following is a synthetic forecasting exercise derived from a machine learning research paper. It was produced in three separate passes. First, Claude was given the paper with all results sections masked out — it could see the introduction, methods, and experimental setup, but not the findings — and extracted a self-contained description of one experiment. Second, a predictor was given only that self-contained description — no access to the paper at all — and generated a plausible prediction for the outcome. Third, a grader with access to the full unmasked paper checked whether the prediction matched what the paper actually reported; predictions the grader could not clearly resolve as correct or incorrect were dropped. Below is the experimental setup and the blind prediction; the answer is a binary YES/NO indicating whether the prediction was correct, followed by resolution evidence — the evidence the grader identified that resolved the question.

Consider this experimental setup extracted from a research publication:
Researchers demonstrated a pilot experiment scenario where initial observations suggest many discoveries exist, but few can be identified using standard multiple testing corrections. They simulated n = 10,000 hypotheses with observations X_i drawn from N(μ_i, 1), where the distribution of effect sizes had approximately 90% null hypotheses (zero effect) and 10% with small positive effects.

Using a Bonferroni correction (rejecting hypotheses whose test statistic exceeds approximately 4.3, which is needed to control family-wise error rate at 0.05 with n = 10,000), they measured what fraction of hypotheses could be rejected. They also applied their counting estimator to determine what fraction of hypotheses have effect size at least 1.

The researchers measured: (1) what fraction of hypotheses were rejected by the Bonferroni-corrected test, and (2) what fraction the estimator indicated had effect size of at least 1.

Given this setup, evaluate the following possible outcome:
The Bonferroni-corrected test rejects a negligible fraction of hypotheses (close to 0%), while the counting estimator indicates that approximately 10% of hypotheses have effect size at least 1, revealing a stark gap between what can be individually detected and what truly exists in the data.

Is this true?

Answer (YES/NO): YES